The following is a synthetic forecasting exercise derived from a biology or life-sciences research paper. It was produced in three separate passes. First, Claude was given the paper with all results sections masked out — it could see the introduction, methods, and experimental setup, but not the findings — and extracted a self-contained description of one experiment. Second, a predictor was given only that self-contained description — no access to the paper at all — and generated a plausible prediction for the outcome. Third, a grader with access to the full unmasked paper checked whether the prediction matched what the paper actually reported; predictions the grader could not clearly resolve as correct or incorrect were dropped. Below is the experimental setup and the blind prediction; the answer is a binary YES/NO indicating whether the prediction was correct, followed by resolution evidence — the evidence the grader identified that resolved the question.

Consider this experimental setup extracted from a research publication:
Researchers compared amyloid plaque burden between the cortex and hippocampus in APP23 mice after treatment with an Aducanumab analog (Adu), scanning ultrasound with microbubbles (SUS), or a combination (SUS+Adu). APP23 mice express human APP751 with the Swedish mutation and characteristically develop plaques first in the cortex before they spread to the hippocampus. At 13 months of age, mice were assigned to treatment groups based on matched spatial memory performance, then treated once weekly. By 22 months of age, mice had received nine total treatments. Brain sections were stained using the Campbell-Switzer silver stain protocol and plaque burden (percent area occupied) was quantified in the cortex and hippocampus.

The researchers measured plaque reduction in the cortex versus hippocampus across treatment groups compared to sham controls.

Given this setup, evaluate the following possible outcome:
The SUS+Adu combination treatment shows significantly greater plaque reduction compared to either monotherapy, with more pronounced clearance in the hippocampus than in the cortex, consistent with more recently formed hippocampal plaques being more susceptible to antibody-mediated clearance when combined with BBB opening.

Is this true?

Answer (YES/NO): NO